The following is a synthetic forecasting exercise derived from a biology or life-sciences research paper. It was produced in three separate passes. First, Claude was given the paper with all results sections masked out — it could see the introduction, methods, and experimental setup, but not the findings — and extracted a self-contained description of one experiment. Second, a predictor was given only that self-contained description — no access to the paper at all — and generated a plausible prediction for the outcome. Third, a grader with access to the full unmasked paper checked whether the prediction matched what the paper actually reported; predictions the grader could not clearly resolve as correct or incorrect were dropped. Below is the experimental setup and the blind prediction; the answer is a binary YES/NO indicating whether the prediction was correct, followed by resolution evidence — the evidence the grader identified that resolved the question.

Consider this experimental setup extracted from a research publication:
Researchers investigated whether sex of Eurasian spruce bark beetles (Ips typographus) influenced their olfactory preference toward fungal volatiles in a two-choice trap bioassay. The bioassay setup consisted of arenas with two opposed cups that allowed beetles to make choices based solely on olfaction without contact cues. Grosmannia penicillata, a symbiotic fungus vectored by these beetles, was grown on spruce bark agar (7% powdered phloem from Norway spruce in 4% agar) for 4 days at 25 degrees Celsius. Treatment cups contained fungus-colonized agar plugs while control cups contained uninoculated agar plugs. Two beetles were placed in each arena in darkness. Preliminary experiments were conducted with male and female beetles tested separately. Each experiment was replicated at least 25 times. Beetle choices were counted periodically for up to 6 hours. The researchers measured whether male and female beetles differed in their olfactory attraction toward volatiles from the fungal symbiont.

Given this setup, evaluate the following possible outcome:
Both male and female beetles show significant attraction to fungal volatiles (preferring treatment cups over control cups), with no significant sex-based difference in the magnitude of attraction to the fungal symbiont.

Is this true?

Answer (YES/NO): YES